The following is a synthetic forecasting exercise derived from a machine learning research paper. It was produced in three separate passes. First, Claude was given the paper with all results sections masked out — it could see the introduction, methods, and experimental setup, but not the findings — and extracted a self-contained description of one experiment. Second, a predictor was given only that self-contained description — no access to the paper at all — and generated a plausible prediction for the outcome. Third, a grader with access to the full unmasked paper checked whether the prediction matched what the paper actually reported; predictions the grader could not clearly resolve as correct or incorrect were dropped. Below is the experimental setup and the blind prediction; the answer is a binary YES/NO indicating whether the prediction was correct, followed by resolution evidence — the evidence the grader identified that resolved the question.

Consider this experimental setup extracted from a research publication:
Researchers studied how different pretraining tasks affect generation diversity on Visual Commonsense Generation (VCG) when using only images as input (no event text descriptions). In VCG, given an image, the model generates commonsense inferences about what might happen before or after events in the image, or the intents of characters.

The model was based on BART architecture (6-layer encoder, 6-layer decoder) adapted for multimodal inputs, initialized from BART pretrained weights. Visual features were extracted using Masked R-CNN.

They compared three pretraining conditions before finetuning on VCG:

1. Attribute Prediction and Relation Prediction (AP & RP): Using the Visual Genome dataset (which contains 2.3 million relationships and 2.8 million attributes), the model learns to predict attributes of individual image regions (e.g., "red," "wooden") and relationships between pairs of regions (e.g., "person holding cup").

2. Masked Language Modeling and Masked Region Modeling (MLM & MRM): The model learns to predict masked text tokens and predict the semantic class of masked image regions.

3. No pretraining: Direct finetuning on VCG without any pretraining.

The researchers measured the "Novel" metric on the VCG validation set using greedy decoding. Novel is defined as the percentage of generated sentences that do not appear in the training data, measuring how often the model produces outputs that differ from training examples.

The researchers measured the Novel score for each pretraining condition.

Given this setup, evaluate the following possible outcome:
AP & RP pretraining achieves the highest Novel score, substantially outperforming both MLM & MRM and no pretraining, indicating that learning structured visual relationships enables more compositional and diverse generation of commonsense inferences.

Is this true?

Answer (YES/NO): NO